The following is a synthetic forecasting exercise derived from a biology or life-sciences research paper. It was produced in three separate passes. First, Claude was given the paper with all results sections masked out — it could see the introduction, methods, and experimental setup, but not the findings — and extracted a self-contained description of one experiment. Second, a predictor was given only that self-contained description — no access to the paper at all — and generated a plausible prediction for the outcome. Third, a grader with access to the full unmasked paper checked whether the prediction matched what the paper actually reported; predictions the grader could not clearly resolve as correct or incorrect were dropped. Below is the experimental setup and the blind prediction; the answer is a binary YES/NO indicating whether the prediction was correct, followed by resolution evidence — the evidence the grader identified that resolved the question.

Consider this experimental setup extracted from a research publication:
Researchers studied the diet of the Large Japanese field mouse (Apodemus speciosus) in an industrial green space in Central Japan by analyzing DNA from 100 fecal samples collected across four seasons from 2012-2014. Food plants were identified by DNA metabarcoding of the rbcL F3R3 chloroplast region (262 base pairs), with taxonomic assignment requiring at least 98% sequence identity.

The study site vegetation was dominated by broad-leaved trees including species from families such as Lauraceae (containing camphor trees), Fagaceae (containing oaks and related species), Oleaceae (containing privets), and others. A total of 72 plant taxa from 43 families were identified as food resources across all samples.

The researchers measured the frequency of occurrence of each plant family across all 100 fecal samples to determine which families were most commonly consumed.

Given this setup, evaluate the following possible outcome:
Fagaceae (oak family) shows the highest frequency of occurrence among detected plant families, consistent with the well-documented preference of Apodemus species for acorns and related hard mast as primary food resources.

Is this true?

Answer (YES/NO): NO